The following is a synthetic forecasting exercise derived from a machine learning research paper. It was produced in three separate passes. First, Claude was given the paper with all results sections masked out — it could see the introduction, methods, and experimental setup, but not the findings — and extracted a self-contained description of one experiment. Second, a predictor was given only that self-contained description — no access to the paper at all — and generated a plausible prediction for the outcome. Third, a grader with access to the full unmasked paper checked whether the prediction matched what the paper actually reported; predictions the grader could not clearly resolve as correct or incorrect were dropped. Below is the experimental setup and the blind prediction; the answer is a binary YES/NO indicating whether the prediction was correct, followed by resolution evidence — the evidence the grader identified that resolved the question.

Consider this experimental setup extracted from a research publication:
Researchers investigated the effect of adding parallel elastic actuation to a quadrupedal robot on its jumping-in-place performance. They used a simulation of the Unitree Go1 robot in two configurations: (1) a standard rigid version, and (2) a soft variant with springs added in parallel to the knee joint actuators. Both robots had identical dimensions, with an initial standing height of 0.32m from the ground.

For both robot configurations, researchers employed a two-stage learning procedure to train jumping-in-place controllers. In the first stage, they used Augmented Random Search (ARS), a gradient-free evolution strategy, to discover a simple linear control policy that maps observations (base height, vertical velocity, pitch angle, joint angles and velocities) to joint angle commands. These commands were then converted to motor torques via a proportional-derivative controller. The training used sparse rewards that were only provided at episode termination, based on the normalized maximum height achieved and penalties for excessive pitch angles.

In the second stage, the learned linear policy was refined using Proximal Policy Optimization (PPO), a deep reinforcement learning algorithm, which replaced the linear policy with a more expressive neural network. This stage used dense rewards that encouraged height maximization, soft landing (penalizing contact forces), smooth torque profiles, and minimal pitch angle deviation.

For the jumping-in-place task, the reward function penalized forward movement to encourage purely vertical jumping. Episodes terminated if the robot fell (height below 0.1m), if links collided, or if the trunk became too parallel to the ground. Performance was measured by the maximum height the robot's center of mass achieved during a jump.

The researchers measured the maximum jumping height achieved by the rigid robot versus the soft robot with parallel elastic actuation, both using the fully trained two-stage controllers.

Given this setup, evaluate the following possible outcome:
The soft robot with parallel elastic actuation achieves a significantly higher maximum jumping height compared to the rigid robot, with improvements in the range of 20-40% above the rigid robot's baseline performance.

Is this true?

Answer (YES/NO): NO